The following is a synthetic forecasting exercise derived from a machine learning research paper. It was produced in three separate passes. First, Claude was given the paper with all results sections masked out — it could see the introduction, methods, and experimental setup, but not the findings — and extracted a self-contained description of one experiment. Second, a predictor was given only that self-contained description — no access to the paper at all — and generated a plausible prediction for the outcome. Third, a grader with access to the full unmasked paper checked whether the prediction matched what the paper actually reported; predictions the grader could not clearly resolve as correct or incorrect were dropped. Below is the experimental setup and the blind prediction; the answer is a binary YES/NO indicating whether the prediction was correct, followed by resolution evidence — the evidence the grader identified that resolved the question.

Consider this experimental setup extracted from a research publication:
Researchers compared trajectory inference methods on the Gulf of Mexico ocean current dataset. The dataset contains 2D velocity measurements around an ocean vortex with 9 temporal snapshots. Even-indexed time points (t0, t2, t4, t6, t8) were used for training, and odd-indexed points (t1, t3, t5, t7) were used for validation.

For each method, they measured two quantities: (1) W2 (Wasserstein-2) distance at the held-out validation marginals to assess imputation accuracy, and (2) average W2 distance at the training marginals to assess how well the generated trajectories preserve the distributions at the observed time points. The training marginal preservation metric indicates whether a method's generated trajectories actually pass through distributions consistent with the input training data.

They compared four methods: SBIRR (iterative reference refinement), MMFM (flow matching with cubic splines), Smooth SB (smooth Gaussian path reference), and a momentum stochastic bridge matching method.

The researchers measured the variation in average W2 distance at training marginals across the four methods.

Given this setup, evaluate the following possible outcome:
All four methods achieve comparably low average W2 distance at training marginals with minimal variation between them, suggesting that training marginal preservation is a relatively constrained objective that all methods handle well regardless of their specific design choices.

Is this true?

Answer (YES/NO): NO